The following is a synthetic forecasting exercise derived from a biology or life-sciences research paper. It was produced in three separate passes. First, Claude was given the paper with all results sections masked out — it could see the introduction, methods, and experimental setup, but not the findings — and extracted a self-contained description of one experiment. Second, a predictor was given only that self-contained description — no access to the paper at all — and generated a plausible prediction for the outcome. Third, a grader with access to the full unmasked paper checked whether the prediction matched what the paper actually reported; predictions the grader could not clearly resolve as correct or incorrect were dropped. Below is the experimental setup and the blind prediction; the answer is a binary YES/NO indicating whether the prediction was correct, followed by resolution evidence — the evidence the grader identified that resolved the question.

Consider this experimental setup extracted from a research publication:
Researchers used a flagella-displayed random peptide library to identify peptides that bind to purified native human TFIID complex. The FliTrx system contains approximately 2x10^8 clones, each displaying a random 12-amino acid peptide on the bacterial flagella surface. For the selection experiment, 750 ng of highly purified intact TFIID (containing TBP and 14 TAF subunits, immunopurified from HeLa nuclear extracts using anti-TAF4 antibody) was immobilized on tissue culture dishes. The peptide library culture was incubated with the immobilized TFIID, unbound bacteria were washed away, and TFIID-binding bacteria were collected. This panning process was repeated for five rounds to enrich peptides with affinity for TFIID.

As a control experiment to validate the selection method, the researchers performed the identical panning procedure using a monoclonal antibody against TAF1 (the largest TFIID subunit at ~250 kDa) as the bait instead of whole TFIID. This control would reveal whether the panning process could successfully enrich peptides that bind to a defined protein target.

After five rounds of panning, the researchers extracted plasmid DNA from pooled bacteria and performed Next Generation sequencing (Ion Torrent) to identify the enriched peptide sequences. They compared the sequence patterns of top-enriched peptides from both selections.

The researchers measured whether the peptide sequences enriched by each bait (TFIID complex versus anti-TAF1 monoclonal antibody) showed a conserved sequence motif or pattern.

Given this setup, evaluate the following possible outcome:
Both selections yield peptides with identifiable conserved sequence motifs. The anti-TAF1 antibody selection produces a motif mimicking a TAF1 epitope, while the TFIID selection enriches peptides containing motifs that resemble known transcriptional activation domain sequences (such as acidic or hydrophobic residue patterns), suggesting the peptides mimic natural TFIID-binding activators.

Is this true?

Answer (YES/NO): NO